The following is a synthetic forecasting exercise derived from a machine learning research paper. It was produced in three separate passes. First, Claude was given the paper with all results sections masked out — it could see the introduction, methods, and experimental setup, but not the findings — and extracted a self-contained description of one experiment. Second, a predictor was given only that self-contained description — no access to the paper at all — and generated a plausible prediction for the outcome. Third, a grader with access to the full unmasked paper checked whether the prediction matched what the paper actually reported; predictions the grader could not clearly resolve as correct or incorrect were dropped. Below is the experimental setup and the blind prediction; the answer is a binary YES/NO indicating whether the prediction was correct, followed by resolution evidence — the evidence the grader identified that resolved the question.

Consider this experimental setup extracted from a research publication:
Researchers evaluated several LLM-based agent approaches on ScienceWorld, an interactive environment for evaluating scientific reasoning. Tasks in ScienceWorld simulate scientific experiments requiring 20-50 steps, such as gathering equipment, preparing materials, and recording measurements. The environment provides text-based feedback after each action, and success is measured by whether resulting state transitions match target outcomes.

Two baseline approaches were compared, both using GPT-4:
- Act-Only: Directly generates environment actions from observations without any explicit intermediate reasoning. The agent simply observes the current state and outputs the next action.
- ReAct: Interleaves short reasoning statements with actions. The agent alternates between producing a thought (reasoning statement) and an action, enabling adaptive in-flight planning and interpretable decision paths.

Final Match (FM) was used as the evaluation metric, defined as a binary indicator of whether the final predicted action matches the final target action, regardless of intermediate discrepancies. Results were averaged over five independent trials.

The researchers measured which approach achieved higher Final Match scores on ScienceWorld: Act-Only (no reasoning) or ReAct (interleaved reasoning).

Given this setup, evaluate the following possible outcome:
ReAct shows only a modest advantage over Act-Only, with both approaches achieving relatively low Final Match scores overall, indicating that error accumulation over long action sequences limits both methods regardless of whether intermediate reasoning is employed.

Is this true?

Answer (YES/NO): NO